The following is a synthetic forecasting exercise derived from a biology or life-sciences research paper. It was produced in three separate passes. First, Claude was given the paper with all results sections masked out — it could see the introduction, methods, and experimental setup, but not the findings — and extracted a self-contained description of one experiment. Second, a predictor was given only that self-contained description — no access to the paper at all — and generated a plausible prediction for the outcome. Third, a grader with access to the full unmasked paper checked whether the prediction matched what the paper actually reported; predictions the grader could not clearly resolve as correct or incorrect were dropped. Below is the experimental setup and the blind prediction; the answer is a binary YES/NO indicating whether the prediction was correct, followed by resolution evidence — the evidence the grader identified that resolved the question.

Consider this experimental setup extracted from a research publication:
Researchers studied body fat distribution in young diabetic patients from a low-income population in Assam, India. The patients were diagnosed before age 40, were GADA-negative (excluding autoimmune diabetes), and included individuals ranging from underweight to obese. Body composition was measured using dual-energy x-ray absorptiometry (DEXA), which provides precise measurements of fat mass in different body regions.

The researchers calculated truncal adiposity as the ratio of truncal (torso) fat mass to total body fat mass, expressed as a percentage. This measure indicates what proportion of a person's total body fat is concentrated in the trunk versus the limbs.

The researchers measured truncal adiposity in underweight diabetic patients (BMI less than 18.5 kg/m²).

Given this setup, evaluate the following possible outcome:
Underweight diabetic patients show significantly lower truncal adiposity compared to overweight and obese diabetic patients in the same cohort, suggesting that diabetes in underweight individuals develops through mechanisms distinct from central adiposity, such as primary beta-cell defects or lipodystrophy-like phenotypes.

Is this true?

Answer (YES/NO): NO